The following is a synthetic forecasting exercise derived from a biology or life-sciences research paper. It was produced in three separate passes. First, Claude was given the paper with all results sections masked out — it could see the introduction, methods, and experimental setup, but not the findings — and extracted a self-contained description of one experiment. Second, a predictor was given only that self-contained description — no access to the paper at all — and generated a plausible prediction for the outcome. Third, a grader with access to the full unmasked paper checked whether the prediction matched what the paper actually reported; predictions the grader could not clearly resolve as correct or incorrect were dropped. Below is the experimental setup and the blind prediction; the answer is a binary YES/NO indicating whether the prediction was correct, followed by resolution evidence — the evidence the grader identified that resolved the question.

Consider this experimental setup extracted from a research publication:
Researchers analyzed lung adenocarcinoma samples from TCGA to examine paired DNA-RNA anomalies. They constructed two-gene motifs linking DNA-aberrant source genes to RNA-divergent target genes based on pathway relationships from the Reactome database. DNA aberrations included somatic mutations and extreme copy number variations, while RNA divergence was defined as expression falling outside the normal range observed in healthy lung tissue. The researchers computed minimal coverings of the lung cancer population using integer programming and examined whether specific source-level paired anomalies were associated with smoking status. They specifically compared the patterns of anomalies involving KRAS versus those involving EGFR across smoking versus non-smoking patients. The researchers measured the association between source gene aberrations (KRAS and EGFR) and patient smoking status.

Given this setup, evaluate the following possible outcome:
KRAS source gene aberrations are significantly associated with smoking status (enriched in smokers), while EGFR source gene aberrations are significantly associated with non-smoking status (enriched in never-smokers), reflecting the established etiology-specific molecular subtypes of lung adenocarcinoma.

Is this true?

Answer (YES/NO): YES